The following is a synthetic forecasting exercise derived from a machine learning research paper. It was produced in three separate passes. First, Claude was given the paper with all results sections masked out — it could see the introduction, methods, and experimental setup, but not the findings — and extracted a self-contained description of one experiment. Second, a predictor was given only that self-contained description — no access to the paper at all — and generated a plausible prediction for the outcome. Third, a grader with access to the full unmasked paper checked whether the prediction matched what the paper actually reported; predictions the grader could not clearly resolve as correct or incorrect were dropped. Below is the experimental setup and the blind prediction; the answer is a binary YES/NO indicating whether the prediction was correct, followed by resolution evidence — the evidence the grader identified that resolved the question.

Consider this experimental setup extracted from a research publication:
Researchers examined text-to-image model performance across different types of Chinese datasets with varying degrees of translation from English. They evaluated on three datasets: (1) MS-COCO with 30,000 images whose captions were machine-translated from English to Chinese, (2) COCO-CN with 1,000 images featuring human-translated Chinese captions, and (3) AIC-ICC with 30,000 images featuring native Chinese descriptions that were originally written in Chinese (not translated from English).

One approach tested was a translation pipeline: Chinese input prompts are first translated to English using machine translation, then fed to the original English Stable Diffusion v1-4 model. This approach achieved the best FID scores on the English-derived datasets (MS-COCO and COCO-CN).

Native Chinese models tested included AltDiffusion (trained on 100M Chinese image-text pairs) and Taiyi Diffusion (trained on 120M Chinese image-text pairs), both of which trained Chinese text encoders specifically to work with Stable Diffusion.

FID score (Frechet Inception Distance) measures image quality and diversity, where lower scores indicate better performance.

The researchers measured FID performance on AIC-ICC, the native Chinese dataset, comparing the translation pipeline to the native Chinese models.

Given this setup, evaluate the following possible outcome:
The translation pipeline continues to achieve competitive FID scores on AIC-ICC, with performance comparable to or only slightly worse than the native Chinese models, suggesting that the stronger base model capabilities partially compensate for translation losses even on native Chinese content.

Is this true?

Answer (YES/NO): NO